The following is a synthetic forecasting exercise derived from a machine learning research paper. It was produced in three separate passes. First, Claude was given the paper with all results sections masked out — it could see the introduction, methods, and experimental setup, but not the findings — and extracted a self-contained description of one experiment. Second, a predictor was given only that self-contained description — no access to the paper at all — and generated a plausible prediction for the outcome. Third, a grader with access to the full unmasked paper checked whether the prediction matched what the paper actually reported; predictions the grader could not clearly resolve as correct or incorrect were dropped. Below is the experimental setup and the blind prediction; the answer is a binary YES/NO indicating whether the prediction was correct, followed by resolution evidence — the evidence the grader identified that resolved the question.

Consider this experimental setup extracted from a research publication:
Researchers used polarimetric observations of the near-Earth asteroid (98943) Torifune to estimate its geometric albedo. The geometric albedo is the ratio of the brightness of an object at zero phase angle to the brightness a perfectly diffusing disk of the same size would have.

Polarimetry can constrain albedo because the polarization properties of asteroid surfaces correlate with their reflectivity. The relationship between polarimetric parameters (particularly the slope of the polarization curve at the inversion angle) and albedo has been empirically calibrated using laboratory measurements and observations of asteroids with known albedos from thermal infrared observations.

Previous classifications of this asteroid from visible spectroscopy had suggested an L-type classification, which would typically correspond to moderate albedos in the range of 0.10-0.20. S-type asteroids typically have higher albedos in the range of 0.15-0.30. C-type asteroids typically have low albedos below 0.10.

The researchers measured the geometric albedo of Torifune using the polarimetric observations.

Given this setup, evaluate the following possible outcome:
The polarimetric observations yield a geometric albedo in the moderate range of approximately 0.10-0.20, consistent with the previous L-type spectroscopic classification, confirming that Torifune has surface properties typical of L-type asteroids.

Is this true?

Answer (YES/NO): NO